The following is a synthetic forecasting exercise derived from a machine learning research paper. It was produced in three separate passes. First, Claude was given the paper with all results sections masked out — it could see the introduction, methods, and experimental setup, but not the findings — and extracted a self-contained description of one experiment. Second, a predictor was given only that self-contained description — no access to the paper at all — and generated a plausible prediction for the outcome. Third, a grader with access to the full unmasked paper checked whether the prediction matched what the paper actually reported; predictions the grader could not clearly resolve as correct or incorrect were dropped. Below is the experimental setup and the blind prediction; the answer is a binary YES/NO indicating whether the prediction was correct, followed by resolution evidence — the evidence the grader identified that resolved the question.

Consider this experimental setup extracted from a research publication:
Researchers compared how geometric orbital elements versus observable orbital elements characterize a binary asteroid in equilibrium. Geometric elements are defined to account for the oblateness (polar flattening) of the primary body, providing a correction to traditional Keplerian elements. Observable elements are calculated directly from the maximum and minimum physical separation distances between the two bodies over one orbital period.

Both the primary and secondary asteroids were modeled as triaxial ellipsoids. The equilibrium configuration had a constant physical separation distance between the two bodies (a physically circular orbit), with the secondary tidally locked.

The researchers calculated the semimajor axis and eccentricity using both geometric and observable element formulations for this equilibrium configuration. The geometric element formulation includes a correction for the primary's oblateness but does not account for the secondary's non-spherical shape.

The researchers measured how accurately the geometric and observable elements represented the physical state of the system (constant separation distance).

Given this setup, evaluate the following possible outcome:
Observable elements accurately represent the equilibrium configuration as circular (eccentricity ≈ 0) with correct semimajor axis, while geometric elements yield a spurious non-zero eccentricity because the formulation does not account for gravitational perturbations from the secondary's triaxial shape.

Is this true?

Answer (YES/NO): YES